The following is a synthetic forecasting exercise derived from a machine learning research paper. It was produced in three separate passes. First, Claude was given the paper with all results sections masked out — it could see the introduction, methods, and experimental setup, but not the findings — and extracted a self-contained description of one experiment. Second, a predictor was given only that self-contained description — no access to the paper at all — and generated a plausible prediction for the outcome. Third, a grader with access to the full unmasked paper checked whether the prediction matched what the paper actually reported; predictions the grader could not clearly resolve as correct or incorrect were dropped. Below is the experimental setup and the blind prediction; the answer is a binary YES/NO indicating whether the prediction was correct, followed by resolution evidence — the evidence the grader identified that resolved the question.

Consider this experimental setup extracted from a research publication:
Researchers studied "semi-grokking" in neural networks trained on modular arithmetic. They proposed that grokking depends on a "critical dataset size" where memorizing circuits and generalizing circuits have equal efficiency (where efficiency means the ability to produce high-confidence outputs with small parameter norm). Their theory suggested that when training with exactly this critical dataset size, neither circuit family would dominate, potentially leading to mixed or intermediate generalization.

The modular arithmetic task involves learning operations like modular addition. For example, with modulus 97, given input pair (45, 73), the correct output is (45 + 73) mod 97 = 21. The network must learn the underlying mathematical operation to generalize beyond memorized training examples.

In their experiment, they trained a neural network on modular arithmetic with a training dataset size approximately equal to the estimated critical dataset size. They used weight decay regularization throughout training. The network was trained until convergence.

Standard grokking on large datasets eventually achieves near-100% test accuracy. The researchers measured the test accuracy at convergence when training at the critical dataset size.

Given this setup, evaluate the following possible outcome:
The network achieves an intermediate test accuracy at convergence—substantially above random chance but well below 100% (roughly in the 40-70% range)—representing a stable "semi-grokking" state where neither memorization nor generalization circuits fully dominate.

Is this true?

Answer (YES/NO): NO